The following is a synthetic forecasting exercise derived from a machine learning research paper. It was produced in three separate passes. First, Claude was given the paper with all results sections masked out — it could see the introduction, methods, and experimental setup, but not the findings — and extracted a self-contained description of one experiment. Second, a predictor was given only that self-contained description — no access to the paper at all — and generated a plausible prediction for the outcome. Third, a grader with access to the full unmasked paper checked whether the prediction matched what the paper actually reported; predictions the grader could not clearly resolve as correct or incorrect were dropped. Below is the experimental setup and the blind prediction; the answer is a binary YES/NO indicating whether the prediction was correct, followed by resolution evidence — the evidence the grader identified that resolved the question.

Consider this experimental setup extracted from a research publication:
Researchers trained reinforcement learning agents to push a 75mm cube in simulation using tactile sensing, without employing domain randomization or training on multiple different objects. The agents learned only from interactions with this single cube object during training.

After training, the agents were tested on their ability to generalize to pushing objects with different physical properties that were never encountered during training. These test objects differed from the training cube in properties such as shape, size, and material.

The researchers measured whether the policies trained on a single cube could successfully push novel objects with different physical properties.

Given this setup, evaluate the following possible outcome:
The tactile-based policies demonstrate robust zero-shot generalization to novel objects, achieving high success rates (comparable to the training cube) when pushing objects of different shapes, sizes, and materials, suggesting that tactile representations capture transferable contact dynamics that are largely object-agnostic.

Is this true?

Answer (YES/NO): NO